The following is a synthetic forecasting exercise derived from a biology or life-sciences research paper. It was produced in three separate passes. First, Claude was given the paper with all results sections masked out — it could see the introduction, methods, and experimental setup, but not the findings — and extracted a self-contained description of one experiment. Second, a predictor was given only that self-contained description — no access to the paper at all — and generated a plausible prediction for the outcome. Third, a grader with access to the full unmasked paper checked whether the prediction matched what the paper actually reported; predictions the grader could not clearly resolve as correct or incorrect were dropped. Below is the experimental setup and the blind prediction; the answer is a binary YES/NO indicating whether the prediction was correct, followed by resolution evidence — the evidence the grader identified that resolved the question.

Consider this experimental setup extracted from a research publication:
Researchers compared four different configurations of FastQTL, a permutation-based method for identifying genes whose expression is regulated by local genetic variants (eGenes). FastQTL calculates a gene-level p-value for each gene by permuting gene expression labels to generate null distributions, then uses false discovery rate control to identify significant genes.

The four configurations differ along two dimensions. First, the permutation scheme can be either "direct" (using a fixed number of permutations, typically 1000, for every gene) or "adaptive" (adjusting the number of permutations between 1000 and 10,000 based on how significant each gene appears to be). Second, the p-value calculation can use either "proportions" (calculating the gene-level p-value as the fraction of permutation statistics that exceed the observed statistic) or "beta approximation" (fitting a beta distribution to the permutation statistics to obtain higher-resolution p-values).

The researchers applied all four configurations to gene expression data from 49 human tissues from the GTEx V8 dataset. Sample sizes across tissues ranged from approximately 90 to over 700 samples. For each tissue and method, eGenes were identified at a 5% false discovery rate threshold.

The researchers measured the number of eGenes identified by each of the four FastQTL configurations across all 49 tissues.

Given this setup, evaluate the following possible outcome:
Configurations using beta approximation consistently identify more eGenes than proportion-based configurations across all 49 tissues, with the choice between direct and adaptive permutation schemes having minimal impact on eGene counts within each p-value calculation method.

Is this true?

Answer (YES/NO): NO